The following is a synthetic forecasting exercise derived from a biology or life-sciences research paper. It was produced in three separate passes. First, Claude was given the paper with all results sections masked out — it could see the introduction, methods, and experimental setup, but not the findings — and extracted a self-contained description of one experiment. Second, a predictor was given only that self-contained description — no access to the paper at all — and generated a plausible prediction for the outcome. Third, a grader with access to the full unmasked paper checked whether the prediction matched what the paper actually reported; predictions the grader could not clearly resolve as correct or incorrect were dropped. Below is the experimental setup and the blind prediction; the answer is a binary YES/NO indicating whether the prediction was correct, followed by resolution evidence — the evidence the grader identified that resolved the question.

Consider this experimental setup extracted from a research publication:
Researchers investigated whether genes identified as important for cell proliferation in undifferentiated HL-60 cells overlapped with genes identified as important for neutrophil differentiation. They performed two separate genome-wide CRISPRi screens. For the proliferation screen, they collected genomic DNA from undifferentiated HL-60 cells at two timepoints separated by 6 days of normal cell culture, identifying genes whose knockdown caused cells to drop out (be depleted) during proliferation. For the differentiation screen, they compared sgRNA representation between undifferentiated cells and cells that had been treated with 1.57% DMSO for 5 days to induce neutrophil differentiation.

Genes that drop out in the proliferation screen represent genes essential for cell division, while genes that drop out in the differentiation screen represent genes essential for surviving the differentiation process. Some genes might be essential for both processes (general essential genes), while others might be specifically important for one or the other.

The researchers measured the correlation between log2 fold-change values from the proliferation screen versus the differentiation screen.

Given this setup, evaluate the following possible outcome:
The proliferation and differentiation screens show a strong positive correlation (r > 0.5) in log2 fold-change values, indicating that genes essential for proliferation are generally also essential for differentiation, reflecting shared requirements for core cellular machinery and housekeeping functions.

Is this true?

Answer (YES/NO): NO